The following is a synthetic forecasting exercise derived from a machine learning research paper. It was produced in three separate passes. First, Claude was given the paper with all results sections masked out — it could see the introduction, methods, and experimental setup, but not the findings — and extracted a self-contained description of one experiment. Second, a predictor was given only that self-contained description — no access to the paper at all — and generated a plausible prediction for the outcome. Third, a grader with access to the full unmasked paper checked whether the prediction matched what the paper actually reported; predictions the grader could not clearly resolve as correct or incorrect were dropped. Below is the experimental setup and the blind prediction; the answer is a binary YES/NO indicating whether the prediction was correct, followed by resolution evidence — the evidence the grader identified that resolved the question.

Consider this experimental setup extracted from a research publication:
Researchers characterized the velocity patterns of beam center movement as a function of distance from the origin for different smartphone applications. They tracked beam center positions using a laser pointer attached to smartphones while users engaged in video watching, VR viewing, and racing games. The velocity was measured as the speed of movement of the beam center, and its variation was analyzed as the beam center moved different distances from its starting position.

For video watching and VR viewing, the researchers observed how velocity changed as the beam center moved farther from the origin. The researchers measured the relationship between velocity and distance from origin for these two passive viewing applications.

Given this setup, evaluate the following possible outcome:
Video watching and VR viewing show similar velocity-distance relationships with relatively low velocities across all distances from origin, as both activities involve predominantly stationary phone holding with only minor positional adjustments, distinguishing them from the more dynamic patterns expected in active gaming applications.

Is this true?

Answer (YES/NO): NO